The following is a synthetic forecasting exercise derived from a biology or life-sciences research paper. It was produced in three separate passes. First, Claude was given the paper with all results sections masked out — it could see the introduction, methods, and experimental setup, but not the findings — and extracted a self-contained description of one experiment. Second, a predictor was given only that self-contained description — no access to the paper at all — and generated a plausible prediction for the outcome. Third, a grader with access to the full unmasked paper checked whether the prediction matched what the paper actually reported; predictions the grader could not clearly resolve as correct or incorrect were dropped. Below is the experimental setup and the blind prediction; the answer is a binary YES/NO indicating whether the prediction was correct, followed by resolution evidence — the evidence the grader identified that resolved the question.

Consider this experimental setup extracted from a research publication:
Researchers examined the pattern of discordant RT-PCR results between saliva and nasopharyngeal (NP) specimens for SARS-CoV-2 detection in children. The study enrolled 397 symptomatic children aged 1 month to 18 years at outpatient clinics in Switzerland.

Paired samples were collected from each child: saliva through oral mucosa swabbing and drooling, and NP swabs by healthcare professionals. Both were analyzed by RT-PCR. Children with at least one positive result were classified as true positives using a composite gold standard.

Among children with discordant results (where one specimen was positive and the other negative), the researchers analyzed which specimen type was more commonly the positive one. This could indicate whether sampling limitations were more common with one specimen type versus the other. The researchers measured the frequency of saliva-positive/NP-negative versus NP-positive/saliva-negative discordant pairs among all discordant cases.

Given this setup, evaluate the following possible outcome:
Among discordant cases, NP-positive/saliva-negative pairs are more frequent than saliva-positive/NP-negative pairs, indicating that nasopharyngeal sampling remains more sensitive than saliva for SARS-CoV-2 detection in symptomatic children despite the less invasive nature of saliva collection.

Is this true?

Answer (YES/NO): YES